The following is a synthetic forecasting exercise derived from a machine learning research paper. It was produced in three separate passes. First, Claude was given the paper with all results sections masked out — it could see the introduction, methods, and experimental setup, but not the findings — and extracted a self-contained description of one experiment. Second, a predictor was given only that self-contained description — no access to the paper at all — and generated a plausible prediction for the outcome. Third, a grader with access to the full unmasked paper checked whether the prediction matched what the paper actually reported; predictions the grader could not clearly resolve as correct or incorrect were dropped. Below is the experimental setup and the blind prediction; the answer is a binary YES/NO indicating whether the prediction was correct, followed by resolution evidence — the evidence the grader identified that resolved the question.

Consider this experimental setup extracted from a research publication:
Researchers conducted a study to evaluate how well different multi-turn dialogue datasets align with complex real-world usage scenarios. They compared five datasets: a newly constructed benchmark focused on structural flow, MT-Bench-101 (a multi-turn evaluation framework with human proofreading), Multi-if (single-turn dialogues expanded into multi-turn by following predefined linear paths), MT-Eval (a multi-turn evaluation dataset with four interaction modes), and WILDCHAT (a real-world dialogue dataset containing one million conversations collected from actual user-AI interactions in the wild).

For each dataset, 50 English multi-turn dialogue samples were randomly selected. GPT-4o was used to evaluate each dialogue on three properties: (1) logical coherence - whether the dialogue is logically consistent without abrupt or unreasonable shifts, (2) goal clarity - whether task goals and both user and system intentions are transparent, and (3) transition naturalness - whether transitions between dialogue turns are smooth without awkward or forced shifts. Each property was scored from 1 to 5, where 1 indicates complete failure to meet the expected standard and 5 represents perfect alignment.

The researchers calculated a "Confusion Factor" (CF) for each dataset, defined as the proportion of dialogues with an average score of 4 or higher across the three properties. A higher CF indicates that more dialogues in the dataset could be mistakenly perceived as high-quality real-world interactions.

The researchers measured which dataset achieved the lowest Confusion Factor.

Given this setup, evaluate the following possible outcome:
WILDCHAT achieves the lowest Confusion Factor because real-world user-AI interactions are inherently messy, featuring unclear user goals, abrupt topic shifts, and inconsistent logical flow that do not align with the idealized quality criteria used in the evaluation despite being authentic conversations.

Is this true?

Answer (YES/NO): YES